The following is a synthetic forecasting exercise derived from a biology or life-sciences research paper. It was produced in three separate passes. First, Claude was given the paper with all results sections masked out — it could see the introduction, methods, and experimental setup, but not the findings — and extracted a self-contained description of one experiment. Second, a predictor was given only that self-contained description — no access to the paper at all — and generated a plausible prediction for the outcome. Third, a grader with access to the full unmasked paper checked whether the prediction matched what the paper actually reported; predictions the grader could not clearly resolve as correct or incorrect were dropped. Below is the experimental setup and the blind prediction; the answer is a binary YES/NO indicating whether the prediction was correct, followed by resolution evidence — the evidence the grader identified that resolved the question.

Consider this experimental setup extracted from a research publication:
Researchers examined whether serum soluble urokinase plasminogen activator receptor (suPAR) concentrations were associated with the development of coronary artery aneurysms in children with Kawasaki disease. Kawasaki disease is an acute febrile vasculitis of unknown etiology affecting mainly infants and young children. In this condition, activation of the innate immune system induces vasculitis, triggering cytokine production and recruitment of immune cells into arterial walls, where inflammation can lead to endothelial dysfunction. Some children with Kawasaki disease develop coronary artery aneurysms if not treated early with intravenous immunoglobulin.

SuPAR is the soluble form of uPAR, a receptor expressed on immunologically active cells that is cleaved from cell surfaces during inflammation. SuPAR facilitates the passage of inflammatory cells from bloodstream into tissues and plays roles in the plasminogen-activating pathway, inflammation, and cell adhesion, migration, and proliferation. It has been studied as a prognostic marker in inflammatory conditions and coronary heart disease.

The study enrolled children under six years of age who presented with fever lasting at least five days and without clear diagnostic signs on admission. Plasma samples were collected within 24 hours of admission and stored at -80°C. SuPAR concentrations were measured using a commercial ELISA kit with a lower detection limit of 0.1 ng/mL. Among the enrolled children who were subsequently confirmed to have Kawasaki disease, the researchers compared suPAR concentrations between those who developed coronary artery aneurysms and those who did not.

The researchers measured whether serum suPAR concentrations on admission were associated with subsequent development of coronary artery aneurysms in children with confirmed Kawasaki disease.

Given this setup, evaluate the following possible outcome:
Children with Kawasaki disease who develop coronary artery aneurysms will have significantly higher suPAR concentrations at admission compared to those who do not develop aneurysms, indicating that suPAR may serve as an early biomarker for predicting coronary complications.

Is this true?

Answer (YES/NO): NO